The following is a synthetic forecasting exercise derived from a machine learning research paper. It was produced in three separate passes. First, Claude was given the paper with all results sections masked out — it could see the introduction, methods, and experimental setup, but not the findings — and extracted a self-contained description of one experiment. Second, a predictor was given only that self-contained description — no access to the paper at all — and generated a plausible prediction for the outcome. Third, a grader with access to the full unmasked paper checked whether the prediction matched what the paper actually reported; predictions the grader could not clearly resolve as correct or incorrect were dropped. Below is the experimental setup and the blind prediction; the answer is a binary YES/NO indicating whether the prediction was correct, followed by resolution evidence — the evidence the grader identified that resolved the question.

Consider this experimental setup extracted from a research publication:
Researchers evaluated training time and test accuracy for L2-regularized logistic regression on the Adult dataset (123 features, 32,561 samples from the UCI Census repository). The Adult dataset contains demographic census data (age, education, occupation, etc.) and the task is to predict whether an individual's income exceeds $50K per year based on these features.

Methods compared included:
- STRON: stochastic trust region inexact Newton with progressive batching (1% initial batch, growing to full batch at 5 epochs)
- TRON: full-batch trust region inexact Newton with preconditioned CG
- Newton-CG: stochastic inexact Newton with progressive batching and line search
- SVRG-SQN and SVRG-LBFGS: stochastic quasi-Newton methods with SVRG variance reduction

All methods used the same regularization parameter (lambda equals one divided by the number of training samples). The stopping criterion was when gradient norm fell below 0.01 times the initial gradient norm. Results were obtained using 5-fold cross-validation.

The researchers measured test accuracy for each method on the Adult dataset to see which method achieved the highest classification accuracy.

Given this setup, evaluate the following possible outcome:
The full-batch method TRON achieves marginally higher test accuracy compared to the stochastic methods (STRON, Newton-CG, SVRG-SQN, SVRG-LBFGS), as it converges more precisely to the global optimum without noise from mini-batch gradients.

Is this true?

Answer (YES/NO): NO